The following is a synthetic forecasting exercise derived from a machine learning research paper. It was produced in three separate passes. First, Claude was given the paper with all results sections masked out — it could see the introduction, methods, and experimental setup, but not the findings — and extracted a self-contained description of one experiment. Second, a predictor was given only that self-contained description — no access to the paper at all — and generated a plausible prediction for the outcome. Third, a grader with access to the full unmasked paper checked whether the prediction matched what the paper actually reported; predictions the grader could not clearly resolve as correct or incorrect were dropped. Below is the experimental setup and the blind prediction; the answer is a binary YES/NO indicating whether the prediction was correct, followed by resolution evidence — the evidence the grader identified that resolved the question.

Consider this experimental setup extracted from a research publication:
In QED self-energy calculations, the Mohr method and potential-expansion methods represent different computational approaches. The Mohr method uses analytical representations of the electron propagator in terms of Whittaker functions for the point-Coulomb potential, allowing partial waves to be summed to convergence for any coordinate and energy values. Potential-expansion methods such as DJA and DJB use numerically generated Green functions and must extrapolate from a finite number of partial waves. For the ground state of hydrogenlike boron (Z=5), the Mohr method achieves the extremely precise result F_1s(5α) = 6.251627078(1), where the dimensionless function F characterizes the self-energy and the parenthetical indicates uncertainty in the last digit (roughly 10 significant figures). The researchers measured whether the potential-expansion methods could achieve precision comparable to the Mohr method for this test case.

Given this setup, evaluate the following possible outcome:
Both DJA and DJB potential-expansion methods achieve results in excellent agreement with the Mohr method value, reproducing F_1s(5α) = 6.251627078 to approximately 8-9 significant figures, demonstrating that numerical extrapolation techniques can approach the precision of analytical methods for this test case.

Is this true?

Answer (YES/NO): NO